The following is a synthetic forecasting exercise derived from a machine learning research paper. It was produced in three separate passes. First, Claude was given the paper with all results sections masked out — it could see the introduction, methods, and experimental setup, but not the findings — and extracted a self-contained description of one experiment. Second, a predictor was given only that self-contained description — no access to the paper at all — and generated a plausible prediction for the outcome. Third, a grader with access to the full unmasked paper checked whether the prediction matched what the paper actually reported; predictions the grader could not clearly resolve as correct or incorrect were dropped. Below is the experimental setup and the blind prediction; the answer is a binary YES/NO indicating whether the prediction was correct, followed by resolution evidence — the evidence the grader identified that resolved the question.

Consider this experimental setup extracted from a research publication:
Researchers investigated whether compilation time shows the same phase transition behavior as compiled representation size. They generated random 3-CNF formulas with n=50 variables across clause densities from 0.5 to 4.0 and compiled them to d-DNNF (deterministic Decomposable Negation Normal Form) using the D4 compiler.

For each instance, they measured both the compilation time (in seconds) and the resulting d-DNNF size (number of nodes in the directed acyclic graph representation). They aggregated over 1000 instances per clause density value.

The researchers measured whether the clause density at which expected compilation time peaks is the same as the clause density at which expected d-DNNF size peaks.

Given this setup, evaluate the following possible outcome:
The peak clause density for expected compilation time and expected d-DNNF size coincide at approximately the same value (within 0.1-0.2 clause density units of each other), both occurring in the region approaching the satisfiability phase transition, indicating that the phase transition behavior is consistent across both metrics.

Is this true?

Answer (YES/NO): NO